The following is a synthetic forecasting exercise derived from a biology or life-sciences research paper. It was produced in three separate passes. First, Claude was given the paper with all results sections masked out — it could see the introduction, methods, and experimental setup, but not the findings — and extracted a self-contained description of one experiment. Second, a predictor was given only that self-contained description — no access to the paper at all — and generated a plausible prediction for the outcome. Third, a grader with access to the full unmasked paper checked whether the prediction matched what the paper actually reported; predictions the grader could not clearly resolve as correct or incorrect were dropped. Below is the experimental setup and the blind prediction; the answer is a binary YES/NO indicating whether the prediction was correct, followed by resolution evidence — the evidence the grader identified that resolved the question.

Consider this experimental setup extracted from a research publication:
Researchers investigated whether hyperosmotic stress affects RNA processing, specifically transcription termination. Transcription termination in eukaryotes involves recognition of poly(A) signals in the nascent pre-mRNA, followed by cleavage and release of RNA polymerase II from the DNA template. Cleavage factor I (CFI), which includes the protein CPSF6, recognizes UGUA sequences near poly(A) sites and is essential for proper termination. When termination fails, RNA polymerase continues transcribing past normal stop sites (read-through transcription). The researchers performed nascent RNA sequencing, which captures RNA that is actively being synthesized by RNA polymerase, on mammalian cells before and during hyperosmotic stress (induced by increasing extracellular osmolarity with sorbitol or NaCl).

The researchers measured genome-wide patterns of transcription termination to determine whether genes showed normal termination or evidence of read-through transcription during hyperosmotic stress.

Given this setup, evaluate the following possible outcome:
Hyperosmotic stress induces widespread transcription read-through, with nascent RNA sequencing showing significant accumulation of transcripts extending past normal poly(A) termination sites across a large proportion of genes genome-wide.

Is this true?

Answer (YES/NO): YES